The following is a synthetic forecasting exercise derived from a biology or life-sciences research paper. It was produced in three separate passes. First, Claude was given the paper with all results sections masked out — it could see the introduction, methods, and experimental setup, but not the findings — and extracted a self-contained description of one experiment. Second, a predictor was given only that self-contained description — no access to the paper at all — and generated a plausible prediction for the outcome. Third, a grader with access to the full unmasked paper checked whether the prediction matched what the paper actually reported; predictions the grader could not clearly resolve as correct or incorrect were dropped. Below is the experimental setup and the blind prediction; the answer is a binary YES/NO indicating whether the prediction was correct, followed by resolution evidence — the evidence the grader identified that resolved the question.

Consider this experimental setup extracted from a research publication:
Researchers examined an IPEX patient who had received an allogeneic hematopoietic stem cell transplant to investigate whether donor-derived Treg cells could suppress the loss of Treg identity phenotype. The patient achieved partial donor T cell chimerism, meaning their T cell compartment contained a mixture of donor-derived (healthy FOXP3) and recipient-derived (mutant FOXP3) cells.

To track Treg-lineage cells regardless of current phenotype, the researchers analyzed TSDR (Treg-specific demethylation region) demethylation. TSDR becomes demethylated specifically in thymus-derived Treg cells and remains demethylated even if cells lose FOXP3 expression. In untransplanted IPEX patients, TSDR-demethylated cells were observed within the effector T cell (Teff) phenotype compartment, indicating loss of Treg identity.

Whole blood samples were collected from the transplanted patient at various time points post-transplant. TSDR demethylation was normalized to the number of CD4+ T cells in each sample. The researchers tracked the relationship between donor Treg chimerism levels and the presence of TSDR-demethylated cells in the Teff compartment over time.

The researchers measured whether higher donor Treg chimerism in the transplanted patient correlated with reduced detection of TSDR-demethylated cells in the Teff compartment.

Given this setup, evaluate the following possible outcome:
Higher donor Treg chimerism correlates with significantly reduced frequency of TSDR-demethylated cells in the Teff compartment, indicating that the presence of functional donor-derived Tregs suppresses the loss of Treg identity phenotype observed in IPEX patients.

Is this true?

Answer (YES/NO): YES